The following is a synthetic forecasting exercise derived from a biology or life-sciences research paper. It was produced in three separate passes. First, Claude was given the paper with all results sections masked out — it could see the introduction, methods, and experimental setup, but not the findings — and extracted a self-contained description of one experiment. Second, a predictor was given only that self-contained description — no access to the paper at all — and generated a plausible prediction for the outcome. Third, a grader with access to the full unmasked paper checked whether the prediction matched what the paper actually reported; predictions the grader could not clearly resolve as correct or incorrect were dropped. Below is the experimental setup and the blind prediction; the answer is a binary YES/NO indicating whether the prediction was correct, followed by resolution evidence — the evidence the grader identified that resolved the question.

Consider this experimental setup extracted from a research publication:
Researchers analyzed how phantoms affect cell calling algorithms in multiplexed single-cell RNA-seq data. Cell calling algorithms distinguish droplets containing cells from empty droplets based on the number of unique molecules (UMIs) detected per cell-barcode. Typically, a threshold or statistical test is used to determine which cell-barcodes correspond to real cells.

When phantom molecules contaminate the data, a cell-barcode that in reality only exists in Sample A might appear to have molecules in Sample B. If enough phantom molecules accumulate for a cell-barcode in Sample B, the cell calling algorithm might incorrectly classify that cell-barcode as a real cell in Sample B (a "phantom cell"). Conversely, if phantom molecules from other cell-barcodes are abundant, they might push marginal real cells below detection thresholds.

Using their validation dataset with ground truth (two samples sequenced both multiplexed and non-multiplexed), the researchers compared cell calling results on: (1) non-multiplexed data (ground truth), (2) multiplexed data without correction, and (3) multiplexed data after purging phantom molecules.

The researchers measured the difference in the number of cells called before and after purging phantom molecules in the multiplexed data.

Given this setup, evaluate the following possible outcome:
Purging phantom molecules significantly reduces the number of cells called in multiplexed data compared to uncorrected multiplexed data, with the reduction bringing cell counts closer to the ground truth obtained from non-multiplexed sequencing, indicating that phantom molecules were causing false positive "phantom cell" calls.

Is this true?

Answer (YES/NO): YES